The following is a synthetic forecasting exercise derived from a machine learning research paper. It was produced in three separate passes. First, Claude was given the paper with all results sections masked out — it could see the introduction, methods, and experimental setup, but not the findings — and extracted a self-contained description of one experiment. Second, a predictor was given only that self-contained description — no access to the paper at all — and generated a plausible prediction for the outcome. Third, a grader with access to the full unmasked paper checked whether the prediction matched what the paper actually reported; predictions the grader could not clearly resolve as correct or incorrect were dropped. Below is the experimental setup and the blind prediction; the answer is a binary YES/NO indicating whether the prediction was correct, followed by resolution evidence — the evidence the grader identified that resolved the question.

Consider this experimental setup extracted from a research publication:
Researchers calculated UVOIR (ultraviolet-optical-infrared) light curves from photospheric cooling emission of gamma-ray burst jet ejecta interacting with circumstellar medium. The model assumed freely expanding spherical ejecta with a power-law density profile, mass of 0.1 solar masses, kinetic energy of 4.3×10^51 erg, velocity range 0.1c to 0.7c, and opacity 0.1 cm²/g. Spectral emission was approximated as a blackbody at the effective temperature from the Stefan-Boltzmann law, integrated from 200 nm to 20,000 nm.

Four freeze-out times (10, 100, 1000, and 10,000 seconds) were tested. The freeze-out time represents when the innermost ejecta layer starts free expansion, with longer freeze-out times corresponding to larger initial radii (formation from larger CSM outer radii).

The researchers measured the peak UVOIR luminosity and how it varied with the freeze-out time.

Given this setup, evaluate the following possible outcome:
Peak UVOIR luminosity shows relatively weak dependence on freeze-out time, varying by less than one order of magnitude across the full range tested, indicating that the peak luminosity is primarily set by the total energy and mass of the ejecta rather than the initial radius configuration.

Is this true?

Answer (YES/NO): NO